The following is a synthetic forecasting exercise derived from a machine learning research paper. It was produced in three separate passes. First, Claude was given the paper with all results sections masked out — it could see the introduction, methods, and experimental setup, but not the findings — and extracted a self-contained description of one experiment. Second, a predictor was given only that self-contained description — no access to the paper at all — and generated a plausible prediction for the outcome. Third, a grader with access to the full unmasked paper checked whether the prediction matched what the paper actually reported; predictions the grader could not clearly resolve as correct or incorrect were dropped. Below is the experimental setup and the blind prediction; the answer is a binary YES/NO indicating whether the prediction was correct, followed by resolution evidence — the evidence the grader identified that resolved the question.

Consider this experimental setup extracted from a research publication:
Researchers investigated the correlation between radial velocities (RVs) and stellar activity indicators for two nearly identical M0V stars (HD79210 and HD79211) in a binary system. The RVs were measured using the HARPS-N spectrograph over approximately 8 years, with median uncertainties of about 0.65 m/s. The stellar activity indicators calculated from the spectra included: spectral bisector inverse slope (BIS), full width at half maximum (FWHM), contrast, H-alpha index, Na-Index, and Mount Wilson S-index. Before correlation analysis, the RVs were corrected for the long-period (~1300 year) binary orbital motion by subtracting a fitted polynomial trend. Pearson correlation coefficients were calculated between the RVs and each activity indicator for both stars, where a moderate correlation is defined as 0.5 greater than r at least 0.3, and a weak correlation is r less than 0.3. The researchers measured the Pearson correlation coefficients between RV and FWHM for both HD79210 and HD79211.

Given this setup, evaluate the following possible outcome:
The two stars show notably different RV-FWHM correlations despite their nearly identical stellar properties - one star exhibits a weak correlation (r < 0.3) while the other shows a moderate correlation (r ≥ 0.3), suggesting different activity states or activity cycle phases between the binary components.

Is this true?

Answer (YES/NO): YES